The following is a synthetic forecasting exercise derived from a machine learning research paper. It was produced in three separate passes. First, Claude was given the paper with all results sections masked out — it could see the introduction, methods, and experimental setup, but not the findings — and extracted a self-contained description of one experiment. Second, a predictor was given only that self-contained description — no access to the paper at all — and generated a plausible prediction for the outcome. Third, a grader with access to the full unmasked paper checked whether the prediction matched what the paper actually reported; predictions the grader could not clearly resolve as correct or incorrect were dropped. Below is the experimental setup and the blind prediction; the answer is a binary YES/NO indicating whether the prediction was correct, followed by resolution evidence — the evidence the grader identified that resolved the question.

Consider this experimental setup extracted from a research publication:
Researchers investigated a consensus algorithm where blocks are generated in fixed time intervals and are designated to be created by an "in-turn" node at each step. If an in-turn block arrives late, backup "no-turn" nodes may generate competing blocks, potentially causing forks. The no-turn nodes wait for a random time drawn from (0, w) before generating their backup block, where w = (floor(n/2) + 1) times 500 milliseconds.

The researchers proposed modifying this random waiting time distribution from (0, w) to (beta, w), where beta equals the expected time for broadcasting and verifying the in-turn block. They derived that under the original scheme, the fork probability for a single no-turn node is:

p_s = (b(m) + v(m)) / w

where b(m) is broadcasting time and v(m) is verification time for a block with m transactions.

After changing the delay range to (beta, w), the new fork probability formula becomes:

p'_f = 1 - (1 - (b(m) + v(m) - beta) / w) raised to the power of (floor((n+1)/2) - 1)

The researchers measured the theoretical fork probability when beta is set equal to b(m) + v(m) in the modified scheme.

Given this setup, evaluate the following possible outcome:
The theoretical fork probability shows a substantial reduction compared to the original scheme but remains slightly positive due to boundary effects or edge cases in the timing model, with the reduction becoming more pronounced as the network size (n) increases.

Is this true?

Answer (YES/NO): NO